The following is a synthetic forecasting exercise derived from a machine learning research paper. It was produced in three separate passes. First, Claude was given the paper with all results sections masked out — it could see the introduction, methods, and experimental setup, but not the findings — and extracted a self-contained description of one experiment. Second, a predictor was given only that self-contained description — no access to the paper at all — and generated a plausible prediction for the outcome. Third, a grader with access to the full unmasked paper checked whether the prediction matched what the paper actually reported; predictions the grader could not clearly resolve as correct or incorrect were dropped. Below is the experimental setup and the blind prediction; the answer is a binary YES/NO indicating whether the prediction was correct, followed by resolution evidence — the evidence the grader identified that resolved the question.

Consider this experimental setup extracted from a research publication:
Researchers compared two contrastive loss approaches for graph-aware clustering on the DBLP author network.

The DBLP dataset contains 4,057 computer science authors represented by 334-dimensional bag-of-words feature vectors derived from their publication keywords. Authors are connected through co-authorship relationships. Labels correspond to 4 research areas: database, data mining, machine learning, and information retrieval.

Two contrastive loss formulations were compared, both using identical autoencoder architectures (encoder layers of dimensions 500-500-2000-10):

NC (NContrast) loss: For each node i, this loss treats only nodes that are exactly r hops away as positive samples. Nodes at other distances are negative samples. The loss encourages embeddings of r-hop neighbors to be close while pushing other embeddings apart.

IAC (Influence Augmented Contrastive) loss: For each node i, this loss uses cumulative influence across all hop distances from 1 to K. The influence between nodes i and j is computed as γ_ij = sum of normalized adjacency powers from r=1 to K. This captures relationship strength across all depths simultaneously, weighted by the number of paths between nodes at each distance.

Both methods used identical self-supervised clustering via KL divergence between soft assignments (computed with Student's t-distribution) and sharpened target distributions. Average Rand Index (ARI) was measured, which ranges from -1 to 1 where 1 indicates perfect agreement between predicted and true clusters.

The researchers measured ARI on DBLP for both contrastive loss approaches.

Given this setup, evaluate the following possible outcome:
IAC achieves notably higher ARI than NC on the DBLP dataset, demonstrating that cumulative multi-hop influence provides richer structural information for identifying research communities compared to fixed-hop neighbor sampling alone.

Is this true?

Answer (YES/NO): NO